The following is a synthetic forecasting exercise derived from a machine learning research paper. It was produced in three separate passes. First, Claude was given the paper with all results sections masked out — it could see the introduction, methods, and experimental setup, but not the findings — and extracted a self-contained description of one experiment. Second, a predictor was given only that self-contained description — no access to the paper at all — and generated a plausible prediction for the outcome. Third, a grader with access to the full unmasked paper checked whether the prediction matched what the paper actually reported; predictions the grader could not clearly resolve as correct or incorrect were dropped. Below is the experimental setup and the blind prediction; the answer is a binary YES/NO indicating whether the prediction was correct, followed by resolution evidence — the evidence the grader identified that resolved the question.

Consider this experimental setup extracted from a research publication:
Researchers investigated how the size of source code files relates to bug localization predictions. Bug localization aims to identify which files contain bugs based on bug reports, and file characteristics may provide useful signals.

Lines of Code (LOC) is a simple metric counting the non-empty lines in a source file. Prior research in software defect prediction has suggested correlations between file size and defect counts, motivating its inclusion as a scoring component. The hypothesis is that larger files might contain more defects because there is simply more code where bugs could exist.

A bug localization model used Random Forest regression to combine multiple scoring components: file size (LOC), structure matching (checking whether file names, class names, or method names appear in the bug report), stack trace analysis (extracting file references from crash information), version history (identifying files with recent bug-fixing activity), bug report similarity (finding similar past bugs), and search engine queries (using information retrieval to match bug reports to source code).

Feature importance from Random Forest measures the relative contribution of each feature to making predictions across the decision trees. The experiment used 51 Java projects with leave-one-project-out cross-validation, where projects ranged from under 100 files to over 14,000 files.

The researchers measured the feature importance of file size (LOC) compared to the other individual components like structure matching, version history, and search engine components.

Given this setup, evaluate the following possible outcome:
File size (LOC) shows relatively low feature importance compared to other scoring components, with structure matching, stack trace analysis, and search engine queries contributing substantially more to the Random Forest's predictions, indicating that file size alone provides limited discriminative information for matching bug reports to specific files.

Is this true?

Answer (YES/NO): YES